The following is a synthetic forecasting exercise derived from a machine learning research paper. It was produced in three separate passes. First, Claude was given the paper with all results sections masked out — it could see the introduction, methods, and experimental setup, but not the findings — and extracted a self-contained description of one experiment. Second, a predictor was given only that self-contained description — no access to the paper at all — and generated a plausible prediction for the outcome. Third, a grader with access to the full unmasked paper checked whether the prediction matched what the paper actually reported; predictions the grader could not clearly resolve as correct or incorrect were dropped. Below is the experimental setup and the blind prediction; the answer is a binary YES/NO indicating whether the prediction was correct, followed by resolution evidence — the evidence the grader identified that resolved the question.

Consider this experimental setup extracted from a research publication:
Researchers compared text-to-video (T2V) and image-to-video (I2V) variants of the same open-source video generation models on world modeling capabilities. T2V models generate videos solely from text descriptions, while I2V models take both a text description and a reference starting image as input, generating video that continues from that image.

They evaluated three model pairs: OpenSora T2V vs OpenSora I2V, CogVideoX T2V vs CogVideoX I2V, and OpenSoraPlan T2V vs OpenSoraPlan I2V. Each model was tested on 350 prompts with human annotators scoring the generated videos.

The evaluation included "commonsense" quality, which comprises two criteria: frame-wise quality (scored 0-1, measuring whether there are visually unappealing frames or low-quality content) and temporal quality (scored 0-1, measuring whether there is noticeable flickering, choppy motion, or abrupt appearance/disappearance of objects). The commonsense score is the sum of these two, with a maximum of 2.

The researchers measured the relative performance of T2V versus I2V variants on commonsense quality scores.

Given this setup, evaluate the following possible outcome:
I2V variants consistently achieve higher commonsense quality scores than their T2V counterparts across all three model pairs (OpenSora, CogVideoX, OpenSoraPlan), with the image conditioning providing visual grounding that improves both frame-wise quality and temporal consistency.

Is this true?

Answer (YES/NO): NO